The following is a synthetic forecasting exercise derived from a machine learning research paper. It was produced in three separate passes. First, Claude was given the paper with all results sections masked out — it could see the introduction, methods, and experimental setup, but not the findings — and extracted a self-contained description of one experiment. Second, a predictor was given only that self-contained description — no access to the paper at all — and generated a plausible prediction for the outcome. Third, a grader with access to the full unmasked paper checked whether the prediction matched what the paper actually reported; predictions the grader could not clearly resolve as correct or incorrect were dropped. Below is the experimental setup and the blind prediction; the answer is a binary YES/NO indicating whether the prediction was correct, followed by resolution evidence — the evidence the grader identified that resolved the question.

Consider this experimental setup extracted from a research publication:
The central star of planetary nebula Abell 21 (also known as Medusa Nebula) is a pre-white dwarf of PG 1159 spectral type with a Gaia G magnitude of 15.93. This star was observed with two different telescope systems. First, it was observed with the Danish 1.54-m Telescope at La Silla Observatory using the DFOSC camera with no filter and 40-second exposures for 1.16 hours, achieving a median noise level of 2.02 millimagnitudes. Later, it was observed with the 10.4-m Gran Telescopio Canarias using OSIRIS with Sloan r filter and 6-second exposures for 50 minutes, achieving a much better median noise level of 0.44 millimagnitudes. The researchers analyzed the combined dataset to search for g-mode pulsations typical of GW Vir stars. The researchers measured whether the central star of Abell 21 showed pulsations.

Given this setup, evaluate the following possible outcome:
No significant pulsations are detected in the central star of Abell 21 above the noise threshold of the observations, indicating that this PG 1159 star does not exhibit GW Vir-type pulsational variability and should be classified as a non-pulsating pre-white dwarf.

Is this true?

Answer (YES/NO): YES